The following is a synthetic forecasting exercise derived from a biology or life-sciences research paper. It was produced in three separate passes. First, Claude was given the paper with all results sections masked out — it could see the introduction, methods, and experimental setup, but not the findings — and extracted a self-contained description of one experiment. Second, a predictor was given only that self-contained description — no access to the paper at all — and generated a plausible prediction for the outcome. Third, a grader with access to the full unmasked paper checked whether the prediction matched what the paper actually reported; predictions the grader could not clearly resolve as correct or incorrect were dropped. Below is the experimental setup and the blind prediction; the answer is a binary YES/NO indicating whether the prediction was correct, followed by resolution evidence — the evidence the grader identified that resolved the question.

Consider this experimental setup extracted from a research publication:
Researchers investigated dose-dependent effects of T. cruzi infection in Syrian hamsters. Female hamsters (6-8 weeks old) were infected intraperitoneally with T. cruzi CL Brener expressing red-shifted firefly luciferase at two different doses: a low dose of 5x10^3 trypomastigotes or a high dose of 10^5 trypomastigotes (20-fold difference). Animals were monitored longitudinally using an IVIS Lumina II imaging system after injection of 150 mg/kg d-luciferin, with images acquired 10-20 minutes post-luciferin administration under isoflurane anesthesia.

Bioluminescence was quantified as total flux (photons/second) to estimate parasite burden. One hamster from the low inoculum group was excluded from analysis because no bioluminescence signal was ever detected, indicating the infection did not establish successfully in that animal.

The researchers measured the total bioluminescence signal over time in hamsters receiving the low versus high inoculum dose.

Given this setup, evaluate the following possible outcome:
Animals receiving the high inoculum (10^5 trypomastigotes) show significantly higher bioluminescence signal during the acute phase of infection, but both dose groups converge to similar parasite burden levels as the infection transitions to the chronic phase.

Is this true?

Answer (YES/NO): YES